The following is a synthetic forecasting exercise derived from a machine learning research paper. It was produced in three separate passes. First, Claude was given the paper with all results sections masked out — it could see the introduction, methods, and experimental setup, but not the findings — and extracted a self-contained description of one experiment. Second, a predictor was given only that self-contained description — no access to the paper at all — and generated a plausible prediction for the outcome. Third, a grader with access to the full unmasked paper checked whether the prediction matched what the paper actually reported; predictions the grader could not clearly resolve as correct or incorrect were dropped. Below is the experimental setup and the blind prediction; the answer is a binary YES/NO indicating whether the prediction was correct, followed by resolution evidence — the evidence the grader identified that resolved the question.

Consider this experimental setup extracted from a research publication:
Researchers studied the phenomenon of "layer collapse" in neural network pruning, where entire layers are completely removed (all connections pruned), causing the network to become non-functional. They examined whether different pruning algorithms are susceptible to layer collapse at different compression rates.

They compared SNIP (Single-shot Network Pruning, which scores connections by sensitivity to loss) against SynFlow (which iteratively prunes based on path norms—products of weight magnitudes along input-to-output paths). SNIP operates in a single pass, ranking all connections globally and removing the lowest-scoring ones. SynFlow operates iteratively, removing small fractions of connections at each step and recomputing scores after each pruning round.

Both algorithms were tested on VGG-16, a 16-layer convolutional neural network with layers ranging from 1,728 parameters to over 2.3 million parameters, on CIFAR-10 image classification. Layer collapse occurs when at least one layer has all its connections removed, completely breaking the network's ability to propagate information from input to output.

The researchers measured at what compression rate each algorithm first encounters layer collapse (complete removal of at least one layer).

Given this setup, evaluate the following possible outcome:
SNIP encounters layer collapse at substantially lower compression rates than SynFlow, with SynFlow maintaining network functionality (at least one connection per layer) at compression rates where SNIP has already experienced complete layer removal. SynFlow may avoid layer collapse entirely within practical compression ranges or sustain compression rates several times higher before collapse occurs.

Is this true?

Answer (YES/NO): YES